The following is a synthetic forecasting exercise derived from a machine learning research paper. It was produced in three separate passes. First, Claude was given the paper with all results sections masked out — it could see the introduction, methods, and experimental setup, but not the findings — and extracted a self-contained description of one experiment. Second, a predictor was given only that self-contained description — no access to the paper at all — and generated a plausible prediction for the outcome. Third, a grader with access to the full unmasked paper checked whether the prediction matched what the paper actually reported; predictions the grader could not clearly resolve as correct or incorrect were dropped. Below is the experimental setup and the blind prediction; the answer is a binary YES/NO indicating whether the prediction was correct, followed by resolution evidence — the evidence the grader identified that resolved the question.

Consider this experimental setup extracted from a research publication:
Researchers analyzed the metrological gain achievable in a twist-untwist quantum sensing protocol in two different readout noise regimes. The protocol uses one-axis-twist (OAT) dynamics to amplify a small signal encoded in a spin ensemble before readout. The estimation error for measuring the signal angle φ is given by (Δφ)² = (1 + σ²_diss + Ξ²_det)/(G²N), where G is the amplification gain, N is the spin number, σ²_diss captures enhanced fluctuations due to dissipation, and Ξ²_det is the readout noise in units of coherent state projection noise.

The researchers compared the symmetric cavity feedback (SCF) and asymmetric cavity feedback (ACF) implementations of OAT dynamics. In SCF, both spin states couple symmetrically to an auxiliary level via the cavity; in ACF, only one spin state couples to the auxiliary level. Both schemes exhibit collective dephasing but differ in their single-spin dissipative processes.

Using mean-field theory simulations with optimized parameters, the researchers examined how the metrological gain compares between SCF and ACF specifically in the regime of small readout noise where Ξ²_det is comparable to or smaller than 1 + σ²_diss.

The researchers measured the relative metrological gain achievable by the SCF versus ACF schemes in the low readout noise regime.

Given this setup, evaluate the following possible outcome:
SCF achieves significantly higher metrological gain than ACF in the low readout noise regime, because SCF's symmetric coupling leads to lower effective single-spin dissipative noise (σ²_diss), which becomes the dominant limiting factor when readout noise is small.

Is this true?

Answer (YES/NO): NO